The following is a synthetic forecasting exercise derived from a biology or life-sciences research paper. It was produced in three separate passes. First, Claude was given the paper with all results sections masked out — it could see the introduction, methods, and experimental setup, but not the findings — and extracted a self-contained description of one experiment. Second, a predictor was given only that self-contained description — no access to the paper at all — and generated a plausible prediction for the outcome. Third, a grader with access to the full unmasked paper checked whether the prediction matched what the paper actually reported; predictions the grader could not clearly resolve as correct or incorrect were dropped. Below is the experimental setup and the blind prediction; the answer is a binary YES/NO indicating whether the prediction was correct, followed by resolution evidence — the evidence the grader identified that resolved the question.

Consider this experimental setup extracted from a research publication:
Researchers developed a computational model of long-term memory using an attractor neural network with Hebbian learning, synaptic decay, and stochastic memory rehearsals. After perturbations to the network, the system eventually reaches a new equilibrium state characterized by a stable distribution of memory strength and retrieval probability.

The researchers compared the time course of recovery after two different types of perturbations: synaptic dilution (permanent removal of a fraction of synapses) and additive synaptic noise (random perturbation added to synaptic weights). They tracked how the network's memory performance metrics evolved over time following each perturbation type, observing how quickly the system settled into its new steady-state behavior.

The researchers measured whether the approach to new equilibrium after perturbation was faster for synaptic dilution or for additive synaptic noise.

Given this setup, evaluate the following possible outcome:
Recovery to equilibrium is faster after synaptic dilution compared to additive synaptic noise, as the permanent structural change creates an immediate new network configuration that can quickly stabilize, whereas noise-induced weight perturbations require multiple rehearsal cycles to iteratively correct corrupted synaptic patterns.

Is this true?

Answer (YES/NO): NO